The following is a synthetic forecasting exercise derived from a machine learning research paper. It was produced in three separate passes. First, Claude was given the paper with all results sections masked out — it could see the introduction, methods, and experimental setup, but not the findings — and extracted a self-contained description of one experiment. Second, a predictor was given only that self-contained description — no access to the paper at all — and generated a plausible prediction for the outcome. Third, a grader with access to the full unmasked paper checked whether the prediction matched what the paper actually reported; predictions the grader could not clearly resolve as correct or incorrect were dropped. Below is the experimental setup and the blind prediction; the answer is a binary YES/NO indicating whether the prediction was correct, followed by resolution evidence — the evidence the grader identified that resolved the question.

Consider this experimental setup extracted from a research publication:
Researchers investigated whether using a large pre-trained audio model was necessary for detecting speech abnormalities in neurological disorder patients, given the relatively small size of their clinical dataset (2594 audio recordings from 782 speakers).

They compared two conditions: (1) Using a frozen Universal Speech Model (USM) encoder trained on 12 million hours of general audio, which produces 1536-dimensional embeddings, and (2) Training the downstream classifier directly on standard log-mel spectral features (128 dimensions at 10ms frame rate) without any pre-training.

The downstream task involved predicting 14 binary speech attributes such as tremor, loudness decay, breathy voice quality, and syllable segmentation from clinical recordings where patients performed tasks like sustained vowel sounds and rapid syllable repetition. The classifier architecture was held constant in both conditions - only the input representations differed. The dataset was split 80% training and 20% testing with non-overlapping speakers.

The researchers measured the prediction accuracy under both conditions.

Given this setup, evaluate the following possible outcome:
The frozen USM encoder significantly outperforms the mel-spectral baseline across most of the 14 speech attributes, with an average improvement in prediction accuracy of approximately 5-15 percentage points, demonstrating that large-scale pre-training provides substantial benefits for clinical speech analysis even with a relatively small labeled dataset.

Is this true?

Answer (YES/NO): YES